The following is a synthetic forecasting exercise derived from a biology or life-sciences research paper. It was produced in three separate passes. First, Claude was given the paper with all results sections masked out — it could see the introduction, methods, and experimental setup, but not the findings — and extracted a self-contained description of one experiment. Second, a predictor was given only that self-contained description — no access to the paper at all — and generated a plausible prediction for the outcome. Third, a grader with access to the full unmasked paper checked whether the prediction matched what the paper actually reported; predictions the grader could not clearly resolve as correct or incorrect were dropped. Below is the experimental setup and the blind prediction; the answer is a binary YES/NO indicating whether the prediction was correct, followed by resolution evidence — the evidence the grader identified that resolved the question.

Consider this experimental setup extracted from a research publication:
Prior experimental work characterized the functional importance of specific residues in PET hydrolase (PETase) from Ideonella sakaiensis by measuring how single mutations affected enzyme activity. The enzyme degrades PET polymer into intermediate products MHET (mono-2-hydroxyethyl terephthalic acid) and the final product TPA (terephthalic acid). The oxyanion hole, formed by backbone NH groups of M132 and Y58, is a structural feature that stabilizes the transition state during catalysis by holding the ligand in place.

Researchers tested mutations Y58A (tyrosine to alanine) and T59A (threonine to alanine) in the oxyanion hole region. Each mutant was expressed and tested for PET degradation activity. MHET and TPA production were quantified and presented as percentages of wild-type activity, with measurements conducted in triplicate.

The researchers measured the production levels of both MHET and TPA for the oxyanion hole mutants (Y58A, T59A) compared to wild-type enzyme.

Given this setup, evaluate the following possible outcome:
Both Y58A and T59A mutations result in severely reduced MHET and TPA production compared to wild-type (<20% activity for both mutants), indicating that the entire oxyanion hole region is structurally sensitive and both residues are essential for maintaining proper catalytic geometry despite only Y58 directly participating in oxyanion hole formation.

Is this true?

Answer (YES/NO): NO